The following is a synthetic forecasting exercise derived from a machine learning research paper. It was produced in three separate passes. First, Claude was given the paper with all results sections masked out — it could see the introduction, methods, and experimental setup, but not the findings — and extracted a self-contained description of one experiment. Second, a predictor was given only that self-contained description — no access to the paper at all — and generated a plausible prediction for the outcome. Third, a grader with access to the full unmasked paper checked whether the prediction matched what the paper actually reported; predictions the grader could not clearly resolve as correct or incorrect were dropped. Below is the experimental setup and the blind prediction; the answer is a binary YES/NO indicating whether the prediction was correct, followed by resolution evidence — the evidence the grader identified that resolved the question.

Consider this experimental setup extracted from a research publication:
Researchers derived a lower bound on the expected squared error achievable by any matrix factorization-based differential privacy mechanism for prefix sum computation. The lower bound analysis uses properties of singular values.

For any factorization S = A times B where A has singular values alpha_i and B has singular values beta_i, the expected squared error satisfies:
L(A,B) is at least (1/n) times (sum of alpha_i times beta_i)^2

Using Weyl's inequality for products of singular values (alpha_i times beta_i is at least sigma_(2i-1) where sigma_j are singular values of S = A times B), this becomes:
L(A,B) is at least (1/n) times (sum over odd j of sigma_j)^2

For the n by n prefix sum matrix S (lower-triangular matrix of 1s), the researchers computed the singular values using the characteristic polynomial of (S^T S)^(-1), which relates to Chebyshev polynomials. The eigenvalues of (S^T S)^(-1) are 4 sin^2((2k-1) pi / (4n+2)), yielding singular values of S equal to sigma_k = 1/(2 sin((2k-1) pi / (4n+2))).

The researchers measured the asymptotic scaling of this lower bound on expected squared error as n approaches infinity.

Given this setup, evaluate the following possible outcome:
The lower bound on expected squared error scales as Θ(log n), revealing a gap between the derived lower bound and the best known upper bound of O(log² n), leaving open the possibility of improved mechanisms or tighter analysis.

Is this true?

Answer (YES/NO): NO